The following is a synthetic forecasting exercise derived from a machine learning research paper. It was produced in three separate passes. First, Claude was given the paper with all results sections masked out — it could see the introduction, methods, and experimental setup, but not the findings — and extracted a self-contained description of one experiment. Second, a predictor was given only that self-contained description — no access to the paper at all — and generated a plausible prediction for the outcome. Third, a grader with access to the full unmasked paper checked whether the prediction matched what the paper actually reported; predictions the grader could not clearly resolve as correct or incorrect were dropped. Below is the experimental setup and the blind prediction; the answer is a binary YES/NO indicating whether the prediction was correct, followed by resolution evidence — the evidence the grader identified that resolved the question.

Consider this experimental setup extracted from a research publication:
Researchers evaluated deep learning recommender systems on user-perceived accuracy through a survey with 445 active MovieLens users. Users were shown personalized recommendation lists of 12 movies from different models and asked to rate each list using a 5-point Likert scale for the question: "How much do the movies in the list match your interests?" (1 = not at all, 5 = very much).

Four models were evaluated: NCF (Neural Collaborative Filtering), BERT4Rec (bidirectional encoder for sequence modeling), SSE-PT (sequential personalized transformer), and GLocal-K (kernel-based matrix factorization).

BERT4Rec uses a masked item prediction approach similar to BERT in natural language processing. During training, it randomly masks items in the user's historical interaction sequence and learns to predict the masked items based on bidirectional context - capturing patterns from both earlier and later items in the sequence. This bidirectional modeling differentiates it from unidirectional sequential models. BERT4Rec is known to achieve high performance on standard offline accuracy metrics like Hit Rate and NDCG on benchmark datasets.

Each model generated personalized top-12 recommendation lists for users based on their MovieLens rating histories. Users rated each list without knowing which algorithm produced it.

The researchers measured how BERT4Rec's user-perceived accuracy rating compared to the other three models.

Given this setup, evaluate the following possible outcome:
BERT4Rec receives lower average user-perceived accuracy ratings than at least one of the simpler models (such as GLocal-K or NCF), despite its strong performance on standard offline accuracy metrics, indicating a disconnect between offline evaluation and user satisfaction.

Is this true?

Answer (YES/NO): YES